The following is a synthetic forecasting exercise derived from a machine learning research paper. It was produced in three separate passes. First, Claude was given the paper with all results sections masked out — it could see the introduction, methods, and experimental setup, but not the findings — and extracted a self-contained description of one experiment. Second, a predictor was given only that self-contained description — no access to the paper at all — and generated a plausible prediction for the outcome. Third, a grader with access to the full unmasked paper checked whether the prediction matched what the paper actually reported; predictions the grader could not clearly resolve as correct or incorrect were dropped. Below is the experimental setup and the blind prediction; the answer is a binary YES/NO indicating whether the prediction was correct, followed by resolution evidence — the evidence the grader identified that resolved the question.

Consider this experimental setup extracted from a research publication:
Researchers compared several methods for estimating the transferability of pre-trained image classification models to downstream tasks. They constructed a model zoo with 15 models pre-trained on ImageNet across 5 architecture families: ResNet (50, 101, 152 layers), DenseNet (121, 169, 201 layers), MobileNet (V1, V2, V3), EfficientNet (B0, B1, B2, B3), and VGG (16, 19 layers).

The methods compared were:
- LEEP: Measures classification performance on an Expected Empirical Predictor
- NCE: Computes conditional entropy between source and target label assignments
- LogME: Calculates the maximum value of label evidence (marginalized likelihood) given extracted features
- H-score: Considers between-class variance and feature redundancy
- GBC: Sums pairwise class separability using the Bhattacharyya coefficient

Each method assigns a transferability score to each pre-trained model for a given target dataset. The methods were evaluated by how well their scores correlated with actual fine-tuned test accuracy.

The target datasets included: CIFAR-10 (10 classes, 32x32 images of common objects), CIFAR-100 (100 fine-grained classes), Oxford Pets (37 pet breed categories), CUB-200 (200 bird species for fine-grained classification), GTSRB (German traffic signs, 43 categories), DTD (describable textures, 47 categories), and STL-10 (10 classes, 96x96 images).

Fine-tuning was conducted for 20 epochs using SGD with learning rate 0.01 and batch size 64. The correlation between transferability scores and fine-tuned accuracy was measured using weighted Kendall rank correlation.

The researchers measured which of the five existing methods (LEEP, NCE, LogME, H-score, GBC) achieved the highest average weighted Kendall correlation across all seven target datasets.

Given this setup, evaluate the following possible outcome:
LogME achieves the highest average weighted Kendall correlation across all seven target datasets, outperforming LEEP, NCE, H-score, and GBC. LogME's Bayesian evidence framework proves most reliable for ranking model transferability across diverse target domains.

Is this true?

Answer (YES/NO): NO